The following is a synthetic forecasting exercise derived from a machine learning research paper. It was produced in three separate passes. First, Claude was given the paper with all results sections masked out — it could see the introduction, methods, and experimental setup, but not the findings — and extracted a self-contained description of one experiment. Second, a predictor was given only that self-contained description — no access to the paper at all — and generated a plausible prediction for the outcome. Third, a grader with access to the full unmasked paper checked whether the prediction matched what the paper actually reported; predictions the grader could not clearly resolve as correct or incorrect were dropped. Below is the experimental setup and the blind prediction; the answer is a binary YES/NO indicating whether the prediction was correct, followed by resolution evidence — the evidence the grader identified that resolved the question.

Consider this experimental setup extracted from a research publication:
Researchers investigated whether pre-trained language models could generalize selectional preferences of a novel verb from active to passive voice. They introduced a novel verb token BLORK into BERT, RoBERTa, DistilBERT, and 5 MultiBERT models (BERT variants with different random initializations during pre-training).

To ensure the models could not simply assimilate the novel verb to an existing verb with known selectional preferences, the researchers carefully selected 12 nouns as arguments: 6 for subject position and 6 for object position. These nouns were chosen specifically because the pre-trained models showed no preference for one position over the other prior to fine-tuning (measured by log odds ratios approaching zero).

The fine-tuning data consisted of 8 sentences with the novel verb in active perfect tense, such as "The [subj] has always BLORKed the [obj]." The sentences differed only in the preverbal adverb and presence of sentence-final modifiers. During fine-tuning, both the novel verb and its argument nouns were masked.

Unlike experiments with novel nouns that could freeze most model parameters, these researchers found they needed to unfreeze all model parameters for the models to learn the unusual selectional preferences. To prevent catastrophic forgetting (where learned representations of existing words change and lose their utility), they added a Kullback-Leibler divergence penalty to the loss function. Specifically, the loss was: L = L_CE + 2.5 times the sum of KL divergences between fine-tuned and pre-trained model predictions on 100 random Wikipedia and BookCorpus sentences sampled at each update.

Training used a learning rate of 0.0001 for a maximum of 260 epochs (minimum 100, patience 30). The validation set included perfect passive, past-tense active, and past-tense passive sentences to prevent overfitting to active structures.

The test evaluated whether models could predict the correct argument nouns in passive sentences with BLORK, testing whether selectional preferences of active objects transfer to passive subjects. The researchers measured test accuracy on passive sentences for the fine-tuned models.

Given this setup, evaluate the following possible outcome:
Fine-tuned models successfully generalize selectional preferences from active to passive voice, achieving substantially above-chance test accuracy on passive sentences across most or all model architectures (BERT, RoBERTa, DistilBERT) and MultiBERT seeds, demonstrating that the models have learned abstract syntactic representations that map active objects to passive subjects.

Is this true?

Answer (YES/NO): NO